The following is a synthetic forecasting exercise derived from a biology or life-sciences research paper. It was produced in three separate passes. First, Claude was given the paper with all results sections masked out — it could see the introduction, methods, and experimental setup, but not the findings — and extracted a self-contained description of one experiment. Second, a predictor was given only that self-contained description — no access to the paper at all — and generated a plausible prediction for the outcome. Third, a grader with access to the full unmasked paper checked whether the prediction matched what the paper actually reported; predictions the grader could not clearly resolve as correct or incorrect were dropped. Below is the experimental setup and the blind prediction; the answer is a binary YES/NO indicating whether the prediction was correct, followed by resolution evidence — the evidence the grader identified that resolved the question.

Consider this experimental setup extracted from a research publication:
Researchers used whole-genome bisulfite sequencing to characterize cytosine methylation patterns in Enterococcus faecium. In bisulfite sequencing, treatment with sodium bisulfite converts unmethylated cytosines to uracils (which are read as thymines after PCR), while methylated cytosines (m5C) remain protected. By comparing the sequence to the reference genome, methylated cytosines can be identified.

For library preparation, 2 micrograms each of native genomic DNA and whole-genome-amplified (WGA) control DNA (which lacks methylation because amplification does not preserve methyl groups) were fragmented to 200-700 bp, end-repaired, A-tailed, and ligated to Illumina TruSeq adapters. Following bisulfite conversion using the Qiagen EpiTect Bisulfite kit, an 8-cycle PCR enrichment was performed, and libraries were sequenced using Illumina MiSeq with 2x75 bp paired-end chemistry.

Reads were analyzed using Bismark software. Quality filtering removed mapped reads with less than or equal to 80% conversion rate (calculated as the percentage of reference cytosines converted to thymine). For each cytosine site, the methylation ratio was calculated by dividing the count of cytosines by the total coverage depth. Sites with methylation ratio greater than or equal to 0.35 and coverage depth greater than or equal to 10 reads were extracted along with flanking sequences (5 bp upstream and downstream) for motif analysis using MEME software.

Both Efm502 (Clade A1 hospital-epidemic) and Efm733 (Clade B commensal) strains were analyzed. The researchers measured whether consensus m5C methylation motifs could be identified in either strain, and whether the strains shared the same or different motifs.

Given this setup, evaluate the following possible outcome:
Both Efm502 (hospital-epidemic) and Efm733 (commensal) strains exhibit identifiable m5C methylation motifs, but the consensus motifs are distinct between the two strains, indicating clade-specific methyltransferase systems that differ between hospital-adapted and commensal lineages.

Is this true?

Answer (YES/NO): NO